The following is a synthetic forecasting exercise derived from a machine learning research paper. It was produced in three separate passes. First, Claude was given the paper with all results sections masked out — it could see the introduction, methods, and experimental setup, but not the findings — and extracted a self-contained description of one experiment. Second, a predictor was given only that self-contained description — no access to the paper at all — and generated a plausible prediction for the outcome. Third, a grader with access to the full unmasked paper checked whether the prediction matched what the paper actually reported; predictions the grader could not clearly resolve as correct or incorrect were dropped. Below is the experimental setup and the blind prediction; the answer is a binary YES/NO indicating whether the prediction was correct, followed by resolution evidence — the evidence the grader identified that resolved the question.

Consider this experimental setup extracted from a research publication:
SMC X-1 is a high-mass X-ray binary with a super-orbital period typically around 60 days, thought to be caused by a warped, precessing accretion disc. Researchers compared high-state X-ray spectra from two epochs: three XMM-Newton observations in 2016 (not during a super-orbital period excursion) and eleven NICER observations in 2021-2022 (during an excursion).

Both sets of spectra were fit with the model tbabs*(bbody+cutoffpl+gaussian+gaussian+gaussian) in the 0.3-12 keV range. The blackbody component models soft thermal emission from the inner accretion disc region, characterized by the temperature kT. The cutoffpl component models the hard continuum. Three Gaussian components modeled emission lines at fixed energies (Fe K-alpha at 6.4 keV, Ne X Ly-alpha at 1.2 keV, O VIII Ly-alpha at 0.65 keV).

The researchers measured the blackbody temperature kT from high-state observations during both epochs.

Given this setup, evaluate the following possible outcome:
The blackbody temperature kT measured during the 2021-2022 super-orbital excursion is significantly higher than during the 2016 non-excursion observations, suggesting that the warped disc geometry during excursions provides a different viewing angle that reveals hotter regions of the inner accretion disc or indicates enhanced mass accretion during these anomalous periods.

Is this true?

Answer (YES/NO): NO